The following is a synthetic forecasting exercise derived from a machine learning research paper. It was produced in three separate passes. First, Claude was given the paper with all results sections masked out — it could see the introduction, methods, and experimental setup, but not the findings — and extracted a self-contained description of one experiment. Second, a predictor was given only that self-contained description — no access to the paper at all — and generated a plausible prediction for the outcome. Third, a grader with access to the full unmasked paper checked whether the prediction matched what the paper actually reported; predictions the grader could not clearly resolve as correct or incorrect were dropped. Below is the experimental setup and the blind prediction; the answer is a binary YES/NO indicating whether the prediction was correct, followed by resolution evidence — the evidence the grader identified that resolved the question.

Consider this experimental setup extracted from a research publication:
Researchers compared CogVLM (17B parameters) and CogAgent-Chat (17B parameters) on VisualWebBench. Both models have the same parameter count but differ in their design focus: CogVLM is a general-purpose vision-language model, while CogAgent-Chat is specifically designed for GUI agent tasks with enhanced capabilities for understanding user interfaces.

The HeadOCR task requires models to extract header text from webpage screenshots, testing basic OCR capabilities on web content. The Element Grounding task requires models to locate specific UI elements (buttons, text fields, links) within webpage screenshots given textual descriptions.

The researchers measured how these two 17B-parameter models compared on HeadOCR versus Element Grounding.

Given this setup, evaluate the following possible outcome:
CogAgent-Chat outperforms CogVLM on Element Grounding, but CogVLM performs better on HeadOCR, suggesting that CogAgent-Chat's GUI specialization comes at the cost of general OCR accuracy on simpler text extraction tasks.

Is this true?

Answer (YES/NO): YES